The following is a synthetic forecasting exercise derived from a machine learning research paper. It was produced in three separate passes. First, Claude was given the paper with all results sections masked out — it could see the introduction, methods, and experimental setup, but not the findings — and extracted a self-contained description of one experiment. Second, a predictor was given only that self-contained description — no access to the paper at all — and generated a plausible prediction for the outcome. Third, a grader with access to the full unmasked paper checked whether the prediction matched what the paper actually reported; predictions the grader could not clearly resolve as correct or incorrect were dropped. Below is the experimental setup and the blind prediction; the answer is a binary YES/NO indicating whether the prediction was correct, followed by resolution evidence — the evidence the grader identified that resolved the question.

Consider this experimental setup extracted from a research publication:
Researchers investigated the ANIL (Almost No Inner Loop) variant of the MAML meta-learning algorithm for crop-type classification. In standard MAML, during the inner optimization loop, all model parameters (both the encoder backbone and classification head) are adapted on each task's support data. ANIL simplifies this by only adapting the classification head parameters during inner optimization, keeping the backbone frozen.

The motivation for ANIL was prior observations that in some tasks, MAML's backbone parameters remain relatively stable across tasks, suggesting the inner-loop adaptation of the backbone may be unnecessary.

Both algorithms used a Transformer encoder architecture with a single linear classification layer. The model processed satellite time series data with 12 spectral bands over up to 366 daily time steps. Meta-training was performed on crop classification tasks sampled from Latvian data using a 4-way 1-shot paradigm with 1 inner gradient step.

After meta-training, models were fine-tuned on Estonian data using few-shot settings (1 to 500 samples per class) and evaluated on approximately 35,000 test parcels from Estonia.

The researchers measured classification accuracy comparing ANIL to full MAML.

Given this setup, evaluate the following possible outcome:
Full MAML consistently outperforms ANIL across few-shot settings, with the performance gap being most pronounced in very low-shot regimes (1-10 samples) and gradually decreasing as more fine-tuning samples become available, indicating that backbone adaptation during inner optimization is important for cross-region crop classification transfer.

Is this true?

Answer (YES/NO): NO